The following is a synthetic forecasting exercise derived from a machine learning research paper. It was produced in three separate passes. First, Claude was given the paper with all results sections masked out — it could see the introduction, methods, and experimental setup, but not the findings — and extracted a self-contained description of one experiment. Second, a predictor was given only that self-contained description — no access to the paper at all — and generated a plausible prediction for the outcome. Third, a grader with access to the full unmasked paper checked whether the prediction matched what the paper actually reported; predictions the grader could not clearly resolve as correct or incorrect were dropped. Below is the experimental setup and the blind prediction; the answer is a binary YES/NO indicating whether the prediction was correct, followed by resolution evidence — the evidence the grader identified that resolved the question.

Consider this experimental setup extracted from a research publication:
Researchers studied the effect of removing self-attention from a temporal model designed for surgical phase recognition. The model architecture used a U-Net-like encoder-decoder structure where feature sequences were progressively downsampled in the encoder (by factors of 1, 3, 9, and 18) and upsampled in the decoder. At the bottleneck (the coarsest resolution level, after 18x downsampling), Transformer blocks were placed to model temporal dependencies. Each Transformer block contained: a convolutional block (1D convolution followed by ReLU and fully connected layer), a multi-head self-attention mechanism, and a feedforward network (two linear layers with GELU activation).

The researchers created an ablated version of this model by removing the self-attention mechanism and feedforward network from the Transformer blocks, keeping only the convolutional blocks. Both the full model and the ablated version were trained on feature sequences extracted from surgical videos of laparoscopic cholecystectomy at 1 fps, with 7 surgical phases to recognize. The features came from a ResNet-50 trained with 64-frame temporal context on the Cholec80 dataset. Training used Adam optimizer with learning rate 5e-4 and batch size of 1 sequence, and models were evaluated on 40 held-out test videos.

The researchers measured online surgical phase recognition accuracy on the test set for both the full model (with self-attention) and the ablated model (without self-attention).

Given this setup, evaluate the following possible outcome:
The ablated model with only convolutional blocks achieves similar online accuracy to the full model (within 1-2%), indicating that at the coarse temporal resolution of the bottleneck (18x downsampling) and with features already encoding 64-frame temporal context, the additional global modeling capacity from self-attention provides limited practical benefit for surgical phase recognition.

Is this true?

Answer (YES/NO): NO